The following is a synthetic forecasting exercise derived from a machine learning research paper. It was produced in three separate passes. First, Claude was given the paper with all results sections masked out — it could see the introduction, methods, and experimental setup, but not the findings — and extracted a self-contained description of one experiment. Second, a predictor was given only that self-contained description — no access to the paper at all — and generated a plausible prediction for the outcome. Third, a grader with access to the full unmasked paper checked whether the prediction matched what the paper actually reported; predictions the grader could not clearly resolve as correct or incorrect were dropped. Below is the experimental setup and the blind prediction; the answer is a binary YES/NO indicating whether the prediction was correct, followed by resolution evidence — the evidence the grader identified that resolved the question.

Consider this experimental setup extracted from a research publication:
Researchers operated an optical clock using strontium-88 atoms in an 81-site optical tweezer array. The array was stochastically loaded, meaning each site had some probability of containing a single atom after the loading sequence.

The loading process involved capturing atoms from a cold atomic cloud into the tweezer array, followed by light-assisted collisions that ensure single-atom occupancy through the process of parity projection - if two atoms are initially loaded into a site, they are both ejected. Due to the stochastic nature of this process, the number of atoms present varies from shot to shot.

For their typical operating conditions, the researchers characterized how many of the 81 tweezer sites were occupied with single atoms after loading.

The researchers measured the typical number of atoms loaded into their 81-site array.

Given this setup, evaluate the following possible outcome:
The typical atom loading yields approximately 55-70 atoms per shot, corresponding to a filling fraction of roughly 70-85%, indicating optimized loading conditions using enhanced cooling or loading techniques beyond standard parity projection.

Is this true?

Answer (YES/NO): NO